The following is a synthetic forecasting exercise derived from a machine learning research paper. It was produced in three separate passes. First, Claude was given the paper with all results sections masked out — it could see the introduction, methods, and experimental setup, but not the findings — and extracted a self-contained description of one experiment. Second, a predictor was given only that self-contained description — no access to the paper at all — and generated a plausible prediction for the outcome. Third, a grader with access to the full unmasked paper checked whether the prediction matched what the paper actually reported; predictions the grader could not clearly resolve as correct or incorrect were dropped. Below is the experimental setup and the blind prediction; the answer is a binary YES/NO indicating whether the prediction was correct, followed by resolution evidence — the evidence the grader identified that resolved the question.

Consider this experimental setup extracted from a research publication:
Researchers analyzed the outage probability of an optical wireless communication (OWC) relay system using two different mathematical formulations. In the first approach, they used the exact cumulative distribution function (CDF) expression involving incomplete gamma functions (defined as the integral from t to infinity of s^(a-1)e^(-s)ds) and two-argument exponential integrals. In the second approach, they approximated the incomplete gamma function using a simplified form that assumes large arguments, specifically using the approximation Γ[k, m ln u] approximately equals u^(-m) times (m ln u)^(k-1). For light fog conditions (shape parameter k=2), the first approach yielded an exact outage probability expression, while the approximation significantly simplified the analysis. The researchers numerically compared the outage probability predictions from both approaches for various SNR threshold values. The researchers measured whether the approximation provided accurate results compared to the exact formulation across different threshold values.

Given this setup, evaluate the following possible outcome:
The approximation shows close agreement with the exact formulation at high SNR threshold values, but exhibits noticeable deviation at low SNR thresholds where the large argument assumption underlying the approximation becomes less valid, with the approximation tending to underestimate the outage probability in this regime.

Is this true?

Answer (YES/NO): NO